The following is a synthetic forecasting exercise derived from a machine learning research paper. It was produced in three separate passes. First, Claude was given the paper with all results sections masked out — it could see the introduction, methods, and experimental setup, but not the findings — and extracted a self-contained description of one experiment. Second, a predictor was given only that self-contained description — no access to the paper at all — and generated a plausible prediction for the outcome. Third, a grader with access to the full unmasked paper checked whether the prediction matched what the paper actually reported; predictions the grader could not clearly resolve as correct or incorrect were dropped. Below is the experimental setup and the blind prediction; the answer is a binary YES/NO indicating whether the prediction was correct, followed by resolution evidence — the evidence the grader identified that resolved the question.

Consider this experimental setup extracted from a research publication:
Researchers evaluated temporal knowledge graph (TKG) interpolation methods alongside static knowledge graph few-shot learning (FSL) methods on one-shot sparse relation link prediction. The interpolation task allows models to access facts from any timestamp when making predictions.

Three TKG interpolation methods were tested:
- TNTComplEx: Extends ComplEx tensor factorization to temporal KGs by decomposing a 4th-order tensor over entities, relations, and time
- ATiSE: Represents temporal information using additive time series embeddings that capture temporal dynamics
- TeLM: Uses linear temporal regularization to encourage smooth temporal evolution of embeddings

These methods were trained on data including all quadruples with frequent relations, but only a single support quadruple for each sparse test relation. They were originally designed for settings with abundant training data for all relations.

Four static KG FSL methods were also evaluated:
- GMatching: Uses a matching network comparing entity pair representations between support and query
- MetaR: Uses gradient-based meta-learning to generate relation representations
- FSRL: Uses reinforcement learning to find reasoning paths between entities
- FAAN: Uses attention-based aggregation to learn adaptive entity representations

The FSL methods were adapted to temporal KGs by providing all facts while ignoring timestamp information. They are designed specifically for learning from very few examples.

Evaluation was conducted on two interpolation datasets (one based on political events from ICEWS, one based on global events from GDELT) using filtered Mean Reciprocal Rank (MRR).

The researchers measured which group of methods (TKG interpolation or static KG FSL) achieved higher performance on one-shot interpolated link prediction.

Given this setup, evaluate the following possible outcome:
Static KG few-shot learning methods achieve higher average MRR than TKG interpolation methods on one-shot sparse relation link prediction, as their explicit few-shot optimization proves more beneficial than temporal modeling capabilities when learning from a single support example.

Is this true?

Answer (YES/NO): YES